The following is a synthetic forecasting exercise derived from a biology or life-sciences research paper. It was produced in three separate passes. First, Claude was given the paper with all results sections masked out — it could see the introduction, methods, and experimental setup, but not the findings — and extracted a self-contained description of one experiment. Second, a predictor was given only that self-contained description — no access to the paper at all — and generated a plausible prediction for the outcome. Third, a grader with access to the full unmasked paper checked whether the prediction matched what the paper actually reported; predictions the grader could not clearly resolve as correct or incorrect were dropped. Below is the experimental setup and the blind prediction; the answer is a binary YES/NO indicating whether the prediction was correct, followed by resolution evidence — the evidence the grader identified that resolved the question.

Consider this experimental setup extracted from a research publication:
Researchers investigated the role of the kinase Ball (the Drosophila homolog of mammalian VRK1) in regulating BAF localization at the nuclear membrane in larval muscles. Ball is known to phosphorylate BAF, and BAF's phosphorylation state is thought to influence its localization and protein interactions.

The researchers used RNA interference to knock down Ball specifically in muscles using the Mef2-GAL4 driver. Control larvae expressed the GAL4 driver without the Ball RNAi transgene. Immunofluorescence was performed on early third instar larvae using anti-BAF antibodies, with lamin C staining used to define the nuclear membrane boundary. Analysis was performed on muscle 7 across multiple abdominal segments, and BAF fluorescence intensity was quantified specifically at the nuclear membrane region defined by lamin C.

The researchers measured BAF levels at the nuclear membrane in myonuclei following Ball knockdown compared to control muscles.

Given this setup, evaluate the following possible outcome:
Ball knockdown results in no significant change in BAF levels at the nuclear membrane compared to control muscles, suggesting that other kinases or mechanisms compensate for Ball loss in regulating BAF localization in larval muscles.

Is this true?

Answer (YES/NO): NO